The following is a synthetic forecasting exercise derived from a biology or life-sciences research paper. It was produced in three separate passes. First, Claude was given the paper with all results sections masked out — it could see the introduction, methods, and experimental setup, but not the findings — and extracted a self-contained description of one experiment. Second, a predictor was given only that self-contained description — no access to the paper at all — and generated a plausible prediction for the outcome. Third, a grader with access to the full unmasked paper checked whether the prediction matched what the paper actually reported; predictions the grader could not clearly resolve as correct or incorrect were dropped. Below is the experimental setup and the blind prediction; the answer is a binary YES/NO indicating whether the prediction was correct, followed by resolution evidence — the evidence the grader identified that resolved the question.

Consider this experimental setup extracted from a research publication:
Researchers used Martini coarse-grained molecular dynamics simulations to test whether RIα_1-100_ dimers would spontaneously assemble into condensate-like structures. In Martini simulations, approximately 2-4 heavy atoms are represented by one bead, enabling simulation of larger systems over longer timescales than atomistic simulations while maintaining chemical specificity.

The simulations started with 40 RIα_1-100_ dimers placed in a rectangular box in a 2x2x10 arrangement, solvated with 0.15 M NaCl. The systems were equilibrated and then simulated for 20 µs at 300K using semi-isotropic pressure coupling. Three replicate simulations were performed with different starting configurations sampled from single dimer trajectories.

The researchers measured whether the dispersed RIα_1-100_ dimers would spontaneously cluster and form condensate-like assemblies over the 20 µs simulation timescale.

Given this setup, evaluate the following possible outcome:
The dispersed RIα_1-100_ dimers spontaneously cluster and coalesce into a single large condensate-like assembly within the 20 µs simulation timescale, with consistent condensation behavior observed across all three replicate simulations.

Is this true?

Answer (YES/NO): NO